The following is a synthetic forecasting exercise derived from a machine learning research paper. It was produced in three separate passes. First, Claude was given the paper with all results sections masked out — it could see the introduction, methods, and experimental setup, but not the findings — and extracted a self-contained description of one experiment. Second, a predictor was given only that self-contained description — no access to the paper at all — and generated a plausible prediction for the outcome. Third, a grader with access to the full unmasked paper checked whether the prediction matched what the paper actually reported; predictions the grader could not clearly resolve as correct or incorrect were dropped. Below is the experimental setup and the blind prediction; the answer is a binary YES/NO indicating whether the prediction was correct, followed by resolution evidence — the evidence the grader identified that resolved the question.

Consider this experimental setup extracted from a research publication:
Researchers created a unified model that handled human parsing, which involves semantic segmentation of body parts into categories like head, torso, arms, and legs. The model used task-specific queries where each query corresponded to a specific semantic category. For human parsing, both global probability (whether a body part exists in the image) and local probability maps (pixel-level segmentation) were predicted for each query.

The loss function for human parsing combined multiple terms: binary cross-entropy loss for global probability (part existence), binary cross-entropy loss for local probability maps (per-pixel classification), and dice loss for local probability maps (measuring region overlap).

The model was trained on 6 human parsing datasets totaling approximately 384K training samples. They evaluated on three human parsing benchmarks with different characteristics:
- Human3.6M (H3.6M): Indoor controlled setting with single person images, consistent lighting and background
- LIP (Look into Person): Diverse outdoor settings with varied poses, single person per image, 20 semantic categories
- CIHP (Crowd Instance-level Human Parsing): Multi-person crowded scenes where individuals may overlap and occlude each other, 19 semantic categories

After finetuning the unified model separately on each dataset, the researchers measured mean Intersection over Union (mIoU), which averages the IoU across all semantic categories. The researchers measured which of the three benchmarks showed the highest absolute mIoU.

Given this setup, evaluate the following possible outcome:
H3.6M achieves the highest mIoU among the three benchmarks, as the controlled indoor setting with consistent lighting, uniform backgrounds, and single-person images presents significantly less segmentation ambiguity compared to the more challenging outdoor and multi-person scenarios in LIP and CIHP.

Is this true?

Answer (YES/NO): NO